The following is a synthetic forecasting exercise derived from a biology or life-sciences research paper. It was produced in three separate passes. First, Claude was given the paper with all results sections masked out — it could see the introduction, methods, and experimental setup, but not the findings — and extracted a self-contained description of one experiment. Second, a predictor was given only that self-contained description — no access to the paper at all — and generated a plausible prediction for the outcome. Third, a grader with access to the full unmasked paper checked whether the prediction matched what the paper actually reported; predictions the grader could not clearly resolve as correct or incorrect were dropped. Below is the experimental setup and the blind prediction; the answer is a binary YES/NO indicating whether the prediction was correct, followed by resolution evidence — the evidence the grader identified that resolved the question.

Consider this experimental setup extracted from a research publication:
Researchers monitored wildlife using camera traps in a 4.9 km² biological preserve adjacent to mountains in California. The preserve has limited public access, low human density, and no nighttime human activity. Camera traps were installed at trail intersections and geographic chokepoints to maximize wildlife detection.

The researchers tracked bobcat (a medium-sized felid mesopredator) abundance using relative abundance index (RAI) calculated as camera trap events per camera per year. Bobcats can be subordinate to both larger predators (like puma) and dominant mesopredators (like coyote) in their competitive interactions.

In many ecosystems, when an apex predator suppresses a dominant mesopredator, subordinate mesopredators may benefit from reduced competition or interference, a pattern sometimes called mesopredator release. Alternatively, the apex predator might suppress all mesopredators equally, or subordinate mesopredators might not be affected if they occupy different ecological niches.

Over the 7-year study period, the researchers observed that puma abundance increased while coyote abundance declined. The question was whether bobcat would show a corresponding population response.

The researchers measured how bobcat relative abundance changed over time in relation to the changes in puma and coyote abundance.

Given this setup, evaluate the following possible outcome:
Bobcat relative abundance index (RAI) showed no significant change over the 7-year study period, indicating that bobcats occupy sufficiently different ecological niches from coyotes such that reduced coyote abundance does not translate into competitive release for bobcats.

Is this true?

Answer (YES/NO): NO